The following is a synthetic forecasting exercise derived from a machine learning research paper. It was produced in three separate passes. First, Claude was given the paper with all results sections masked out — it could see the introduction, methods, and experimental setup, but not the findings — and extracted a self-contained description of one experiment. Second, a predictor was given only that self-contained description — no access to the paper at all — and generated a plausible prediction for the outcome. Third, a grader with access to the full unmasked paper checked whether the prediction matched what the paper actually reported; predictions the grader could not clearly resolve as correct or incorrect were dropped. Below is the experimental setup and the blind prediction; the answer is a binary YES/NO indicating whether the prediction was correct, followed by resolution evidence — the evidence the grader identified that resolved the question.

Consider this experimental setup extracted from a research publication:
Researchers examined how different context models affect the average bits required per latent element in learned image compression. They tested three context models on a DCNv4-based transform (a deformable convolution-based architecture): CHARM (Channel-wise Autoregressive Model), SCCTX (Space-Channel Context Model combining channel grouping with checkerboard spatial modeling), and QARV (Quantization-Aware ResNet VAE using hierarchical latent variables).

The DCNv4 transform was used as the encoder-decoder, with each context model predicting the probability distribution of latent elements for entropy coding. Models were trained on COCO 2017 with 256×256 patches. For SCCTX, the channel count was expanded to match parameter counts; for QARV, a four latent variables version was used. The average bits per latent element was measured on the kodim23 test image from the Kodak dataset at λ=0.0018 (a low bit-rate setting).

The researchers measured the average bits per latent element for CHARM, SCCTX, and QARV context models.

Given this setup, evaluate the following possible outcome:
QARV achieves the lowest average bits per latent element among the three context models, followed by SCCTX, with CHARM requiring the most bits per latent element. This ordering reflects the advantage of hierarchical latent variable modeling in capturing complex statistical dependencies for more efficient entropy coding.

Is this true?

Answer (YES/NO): NO